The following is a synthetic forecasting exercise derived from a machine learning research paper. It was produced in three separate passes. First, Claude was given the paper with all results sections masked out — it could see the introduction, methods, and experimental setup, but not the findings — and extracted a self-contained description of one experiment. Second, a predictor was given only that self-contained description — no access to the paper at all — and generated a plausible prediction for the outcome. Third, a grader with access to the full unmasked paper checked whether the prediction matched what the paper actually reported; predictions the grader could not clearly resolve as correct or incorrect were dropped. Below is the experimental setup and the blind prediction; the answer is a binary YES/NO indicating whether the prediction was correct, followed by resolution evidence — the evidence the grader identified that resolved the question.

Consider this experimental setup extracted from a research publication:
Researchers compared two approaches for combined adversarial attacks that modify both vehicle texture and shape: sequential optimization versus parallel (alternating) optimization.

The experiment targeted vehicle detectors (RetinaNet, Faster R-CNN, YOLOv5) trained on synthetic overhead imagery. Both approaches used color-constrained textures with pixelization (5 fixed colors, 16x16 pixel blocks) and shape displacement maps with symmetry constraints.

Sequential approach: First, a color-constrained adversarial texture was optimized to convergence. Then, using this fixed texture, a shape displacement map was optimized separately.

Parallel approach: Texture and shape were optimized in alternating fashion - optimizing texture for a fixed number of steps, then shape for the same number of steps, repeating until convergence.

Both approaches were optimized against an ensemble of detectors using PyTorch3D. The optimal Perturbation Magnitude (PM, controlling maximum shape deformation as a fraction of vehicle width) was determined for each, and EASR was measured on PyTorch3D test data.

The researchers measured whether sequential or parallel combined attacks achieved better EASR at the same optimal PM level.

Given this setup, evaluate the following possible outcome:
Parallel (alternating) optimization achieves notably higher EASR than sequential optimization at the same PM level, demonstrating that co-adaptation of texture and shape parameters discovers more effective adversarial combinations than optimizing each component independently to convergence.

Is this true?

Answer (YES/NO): NO